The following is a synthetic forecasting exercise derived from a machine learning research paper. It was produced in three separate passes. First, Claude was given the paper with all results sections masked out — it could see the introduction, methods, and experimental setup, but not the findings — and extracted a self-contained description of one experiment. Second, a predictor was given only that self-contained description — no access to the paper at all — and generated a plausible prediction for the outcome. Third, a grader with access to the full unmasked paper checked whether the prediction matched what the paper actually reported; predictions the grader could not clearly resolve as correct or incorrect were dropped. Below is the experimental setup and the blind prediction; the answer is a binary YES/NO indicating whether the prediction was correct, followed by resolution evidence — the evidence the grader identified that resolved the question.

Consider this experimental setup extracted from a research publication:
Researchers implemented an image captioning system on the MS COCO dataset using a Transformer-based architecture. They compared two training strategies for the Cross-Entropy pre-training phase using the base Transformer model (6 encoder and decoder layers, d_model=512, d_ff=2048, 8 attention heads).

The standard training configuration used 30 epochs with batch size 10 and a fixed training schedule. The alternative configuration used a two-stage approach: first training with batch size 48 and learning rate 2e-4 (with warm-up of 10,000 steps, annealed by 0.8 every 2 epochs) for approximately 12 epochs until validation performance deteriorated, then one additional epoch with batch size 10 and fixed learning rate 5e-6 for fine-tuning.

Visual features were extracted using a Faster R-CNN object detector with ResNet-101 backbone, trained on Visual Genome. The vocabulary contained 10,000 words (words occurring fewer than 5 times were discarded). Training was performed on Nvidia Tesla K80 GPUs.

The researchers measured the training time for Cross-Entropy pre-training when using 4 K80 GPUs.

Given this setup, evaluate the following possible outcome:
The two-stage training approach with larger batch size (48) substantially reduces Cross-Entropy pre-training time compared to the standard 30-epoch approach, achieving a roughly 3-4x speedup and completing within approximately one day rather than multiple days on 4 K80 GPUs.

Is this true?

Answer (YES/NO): NO